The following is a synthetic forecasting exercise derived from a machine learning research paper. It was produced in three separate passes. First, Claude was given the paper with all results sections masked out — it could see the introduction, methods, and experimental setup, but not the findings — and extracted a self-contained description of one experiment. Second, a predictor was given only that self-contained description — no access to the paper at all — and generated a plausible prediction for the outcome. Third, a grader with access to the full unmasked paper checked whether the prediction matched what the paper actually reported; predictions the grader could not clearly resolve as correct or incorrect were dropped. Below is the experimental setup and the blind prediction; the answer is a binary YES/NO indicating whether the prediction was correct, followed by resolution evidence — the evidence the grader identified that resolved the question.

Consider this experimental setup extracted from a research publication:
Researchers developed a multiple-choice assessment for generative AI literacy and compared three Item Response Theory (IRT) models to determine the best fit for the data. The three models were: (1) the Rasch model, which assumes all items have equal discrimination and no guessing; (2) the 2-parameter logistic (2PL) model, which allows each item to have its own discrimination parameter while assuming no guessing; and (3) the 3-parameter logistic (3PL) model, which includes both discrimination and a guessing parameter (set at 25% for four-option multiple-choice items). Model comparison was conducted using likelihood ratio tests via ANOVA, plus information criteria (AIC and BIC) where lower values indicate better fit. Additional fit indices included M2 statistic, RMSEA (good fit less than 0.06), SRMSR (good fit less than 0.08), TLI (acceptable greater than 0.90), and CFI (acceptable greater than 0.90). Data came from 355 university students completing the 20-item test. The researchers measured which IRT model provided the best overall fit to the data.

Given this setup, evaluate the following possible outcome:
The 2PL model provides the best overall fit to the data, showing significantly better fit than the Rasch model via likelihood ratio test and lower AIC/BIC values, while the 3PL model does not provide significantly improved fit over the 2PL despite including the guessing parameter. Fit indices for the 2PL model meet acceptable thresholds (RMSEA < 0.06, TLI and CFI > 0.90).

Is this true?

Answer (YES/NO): NO